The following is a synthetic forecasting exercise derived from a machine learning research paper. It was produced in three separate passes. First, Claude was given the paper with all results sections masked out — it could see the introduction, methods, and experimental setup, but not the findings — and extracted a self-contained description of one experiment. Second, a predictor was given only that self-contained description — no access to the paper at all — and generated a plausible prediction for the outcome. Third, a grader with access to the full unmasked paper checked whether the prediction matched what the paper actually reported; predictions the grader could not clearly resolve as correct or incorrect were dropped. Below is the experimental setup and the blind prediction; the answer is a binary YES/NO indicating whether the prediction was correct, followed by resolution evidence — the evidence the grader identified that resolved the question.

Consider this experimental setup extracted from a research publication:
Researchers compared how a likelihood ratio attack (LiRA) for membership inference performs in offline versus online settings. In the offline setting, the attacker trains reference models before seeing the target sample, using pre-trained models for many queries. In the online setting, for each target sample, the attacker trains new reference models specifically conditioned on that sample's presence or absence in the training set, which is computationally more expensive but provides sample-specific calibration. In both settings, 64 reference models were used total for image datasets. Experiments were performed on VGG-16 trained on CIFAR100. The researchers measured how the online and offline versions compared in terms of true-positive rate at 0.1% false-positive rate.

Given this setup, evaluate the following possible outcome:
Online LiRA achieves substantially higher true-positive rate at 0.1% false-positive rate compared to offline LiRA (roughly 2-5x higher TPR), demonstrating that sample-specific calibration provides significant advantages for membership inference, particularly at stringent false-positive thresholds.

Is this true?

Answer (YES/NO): NO